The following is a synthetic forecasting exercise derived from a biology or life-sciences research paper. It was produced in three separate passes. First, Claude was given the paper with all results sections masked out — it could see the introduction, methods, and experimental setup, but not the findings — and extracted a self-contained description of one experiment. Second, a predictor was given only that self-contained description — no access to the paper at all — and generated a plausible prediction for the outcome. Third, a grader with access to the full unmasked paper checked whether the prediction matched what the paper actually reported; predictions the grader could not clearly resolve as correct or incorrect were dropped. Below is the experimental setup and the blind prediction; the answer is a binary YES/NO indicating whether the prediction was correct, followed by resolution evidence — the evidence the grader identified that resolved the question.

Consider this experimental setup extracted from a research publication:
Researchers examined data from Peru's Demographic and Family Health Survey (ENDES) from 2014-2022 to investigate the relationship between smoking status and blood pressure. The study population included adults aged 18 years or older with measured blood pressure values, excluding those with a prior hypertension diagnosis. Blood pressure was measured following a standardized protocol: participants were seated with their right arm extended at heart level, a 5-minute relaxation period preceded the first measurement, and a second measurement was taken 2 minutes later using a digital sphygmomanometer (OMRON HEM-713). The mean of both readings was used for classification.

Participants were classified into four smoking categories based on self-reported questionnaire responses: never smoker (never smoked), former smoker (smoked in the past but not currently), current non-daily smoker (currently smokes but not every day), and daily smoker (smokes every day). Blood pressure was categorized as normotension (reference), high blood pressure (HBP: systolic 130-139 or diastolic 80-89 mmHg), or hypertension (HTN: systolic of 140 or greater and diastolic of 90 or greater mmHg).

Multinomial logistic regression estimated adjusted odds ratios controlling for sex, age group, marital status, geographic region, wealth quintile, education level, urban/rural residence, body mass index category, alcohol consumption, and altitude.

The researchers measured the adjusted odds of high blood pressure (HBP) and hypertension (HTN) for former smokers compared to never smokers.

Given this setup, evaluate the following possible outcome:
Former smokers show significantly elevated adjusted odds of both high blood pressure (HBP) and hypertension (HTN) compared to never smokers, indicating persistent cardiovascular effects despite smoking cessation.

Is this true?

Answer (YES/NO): NO